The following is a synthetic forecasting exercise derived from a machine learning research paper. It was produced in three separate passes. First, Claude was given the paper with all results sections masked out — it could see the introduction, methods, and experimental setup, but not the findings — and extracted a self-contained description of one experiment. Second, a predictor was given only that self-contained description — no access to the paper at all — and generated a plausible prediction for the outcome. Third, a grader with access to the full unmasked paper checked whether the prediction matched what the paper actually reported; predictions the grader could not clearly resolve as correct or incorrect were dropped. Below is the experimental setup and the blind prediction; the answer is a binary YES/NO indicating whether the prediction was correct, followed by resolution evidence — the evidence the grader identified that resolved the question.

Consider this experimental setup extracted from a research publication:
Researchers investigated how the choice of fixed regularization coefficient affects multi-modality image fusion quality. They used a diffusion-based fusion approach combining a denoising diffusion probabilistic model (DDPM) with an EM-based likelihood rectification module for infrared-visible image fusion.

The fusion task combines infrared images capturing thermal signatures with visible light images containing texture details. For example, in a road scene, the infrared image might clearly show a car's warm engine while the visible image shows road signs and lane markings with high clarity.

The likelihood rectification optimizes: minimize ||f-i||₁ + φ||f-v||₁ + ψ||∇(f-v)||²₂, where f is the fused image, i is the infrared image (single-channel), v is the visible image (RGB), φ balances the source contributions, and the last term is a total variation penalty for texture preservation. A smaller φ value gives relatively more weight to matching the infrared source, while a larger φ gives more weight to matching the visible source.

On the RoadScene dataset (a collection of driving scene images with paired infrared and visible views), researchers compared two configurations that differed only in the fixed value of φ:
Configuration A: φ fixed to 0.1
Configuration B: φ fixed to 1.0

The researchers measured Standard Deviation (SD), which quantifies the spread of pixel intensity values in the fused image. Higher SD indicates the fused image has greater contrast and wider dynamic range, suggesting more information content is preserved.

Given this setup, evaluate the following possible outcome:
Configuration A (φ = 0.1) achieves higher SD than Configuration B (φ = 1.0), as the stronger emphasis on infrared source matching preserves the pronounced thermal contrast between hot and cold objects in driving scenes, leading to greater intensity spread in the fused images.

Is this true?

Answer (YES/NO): YES